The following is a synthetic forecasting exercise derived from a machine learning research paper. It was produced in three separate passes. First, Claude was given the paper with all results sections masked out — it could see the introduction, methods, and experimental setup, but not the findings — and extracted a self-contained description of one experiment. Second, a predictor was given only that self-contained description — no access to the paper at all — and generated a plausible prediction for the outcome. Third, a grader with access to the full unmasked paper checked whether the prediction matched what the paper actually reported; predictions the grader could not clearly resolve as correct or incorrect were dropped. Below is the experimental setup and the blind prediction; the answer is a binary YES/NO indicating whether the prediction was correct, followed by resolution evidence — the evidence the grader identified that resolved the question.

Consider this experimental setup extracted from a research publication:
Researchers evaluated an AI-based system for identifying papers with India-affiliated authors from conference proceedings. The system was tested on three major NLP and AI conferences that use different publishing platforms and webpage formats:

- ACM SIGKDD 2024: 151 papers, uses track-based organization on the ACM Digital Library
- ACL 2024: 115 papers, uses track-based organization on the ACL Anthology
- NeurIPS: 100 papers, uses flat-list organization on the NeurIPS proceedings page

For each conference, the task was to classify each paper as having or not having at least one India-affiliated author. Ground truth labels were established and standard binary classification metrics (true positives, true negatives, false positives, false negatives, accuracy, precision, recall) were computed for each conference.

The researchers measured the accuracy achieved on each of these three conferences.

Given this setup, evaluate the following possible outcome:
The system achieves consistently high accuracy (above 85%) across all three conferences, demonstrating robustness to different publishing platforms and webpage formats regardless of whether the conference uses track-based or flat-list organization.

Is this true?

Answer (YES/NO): YES